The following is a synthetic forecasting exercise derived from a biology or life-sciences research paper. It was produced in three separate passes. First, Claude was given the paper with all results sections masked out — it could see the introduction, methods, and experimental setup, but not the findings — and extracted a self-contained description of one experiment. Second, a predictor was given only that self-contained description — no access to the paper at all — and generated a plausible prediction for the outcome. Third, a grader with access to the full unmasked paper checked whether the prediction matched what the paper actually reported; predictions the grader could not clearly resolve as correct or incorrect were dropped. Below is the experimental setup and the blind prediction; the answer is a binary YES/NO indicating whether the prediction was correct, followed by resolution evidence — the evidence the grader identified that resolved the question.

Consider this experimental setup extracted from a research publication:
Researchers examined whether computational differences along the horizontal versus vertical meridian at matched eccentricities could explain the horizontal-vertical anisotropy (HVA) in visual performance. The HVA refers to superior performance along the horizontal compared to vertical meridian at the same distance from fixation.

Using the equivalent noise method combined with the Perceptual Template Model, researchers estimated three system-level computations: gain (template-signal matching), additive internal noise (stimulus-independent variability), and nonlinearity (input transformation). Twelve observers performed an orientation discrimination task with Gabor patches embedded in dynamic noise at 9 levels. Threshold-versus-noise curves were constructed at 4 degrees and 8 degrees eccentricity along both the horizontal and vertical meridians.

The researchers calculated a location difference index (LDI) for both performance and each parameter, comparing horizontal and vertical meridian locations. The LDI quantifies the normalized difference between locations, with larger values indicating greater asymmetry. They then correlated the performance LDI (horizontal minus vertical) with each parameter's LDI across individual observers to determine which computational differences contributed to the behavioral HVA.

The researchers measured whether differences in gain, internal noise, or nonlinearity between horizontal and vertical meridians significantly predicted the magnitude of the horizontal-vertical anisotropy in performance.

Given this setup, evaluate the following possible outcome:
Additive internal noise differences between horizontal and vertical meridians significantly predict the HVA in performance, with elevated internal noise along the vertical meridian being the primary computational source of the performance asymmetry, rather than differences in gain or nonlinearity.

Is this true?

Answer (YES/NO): NO